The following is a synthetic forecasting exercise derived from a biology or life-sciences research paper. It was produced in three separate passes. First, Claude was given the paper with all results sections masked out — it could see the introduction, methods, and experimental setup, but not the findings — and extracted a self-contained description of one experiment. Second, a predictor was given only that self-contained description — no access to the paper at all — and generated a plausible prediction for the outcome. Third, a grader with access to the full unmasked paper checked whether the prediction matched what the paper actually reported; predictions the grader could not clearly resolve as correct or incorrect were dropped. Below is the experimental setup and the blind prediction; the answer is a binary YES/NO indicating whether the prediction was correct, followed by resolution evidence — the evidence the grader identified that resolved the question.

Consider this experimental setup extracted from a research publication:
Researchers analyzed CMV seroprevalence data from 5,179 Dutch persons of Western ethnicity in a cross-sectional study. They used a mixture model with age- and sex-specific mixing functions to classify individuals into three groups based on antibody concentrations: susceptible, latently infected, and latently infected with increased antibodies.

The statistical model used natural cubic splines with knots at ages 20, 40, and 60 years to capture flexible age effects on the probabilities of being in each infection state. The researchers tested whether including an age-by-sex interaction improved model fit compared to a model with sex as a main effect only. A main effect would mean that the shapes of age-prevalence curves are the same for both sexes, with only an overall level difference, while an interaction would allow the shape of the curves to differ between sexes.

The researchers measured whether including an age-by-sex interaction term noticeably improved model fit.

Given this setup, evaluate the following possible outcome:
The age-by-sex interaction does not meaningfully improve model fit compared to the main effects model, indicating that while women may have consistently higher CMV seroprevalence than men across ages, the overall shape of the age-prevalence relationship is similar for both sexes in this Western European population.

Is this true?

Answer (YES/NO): YES